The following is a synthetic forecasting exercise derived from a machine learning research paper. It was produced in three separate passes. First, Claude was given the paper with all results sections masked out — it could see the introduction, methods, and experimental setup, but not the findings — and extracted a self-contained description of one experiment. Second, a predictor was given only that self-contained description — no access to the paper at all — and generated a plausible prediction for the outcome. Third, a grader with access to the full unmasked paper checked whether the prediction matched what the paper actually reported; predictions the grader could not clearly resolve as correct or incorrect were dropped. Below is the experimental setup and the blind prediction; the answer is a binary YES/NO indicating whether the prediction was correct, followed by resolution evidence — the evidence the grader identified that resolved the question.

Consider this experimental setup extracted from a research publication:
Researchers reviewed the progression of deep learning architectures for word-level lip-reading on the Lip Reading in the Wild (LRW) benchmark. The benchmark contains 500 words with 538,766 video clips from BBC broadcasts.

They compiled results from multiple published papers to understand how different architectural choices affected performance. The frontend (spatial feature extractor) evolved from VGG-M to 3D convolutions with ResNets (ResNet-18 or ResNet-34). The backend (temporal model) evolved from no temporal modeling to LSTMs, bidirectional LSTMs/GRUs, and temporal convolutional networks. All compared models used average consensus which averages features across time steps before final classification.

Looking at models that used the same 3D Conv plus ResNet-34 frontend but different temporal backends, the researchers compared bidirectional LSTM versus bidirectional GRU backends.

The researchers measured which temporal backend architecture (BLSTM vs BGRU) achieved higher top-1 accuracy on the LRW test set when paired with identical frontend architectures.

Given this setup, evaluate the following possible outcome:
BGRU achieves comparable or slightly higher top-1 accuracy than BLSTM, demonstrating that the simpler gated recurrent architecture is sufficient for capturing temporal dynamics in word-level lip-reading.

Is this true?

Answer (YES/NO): YES